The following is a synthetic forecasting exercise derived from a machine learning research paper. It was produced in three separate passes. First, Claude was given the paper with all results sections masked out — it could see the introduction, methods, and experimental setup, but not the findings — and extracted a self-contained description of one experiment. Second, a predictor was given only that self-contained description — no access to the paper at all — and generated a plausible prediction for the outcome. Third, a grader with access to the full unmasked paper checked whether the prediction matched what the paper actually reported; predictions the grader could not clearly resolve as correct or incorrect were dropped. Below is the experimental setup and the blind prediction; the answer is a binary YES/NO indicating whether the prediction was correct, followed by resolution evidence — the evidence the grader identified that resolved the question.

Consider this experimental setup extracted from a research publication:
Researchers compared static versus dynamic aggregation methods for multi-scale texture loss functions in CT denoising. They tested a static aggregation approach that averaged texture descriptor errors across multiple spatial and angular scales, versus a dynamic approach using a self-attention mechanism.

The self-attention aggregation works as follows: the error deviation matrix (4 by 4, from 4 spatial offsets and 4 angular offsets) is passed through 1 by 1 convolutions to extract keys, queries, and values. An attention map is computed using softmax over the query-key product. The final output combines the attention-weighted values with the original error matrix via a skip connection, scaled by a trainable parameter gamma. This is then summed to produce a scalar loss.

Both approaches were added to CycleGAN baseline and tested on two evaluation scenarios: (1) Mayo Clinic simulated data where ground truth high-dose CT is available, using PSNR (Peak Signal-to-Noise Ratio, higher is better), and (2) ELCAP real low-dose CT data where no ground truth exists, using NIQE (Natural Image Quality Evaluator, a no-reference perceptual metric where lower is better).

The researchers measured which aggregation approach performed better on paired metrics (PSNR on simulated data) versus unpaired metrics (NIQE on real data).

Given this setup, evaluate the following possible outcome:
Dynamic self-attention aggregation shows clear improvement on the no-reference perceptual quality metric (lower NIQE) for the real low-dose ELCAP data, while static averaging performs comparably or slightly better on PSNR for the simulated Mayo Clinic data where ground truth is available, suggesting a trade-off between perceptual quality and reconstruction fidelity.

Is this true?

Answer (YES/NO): YES